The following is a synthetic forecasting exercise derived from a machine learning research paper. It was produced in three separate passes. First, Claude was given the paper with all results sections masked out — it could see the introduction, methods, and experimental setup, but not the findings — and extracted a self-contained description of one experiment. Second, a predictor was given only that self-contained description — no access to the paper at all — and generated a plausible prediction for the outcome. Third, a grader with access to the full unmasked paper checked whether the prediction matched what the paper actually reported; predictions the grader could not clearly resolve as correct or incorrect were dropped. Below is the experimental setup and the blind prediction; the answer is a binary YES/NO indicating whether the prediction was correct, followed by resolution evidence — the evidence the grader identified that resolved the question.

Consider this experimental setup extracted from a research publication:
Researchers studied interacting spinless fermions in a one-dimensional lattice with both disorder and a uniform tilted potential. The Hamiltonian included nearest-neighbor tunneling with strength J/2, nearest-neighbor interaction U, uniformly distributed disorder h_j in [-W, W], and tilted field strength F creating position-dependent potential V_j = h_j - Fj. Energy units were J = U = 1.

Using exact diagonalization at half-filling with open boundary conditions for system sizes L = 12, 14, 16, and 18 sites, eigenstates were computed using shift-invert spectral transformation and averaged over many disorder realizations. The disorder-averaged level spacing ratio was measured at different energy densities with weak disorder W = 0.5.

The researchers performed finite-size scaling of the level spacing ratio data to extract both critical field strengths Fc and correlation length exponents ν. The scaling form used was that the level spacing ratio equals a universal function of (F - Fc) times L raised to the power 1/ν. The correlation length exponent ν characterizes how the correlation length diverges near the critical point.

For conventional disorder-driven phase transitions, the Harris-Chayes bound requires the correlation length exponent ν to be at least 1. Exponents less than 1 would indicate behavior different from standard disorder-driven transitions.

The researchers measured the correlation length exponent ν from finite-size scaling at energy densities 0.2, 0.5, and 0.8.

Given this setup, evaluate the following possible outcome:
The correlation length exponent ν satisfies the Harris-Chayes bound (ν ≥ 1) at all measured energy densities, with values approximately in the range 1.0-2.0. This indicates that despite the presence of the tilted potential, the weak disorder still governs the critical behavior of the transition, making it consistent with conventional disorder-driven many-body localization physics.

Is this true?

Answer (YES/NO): NO